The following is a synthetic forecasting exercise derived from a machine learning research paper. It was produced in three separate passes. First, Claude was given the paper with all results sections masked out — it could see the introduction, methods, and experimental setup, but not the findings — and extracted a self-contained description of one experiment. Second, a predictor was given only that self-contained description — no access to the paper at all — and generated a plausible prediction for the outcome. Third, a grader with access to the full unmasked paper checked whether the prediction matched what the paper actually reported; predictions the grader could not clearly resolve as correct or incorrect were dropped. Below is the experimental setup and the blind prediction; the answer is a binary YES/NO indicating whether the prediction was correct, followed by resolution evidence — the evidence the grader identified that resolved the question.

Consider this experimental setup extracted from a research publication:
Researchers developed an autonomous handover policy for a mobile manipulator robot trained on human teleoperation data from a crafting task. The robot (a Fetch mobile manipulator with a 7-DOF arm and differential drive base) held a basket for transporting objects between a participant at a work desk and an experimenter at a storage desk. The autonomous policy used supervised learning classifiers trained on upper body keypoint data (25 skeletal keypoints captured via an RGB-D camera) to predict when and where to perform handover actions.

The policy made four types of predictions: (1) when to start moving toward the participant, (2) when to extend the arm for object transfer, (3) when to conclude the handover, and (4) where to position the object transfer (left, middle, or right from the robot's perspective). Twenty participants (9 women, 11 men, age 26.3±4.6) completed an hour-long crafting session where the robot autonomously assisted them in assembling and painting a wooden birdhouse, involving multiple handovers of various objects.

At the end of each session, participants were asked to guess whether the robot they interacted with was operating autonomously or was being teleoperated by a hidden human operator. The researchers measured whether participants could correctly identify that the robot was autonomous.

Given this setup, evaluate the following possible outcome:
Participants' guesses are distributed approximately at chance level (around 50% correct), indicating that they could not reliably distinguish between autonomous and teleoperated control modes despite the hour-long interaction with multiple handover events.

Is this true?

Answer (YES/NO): NO